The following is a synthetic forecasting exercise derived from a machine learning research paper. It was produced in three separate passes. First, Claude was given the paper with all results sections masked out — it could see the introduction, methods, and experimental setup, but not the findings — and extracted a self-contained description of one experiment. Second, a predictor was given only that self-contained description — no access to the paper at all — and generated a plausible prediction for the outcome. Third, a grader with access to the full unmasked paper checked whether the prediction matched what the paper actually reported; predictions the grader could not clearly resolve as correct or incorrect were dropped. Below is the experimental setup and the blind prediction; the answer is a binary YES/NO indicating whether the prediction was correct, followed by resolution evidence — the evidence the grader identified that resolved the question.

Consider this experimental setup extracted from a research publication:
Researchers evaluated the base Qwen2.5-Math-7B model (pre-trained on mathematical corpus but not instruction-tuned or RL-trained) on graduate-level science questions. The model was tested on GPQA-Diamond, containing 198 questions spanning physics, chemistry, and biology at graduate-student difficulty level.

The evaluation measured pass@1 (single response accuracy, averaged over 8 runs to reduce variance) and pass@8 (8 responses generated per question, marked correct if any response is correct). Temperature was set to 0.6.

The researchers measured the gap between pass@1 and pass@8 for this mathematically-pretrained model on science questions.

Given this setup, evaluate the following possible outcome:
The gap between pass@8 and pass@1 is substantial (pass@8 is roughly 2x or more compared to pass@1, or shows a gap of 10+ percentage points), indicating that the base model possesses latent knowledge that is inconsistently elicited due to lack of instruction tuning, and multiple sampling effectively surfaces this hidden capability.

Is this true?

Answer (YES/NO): YES